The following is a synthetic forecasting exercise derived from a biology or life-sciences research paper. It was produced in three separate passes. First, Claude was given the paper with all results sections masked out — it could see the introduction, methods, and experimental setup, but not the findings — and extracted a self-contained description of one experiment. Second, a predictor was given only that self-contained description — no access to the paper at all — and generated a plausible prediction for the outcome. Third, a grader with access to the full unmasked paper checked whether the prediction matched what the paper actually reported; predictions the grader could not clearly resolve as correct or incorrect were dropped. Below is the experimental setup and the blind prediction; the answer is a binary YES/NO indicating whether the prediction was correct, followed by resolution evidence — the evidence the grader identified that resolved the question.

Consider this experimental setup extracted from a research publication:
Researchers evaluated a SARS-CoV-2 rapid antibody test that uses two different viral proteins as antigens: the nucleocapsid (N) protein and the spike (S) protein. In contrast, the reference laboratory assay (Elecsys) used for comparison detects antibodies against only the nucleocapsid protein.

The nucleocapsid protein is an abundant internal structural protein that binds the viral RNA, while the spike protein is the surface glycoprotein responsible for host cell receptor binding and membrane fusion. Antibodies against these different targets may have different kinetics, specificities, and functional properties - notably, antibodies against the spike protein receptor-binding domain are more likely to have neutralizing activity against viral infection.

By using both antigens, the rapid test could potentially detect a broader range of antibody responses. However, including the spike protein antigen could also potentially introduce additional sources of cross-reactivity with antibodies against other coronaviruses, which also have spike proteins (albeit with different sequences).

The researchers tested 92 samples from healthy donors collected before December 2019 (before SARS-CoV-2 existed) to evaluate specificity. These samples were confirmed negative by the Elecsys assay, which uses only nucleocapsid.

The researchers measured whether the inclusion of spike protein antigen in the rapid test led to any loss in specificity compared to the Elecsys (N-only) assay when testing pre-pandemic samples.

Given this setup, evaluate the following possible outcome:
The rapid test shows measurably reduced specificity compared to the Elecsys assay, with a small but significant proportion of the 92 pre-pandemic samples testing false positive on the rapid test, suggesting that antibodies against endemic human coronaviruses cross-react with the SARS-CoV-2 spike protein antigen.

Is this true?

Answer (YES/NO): NO